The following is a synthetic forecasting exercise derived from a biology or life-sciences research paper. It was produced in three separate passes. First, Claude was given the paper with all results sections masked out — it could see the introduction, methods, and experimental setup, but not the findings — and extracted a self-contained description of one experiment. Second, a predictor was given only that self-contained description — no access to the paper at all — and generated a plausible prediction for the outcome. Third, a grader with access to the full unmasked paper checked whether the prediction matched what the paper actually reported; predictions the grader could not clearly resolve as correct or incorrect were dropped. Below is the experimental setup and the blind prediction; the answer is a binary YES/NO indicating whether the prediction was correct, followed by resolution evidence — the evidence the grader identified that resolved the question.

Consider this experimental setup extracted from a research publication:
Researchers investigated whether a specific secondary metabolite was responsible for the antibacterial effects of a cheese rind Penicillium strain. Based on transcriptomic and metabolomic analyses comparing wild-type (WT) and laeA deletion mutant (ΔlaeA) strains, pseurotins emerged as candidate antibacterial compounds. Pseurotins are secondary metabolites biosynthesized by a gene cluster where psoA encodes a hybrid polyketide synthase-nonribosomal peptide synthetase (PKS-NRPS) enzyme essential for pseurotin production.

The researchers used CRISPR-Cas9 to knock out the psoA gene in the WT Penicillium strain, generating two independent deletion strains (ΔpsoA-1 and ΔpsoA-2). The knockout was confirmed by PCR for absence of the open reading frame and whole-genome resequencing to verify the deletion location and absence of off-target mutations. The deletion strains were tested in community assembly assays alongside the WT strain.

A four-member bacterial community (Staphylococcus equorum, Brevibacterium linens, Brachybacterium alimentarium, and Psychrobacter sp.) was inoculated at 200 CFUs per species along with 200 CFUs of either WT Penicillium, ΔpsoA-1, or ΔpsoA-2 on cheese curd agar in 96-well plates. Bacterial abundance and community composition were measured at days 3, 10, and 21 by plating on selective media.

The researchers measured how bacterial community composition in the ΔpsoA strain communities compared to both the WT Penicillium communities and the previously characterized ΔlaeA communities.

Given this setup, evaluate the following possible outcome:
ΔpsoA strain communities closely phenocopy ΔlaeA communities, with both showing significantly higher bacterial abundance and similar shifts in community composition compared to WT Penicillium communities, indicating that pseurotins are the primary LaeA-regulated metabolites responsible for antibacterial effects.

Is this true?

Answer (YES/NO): NO